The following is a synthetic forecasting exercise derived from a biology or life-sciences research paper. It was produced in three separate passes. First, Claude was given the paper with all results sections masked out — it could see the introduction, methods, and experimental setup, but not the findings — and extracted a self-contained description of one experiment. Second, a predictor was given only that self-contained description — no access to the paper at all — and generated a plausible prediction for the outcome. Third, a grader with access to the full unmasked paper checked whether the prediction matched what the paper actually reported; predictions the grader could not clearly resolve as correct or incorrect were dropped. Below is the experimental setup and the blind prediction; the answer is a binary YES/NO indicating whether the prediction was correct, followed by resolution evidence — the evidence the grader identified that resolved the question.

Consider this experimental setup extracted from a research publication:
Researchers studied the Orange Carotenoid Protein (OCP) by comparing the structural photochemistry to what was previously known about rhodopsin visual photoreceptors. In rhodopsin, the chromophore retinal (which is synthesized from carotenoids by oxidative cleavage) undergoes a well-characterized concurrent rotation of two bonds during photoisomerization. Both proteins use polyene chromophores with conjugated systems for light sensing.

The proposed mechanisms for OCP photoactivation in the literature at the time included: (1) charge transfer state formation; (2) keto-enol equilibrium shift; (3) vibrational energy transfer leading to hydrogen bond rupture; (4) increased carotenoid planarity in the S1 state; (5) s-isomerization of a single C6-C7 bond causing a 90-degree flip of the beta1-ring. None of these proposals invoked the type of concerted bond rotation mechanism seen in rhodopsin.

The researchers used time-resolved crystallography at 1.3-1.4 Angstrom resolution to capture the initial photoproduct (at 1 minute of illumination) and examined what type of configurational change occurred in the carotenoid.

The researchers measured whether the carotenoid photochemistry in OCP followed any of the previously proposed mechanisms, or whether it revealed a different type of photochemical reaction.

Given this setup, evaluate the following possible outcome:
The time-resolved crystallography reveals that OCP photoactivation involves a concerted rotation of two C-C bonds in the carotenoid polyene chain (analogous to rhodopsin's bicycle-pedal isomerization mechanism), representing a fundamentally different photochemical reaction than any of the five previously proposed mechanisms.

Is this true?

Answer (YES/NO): YES